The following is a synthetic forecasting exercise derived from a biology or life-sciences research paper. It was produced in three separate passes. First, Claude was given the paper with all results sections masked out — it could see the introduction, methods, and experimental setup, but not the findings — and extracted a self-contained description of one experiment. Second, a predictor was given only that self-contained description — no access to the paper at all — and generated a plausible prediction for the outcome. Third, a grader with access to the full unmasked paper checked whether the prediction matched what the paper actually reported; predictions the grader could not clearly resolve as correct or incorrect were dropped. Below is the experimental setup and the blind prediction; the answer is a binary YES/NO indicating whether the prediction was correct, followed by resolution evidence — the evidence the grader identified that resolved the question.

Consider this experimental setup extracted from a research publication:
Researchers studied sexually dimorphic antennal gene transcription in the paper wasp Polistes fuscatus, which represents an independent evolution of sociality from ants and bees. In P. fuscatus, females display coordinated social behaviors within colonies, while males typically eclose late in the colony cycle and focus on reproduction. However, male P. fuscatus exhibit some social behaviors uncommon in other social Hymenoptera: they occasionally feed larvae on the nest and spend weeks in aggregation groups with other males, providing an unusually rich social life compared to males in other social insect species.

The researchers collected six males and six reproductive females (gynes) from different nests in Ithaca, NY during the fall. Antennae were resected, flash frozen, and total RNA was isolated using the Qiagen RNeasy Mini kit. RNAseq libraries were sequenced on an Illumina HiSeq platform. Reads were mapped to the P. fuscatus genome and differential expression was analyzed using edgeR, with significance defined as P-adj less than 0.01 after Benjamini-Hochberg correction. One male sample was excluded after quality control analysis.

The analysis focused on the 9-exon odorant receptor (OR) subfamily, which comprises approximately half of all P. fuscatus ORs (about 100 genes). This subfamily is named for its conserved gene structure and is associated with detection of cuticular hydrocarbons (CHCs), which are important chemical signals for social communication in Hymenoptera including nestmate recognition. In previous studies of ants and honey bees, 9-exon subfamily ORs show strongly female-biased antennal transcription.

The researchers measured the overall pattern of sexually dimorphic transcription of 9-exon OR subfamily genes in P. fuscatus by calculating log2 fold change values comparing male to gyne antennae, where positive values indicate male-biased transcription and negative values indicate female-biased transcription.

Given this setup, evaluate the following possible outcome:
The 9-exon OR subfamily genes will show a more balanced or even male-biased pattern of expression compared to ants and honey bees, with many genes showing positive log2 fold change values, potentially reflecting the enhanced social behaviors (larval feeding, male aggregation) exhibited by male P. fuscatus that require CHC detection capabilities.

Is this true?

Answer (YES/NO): YES